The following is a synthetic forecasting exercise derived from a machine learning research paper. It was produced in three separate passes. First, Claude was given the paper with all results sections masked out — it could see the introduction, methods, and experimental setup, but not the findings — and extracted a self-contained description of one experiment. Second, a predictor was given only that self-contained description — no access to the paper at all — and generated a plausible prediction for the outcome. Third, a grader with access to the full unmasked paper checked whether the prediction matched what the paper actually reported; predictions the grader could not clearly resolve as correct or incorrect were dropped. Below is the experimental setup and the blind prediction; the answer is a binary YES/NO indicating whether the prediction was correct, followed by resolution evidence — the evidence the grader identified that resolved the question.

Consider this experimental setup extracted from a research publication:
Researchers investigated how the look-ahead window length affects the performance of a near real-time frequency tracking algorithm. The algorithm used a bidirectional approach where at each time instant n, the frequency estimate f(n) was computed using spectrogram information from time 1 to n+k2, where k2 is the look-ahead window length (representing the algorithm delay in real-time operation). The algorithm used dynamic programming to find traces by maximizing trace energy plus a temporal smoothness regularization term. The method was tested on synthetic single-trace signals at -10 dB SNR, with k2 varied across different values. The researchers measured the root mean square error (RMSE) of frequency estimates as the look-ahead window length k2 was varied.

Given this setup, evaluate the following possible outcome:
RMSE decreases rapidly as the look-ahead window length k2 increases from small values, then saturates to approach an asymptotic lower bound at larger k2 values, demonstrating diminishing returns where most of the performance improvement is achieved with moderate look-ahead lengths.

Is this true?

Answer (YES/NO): YES